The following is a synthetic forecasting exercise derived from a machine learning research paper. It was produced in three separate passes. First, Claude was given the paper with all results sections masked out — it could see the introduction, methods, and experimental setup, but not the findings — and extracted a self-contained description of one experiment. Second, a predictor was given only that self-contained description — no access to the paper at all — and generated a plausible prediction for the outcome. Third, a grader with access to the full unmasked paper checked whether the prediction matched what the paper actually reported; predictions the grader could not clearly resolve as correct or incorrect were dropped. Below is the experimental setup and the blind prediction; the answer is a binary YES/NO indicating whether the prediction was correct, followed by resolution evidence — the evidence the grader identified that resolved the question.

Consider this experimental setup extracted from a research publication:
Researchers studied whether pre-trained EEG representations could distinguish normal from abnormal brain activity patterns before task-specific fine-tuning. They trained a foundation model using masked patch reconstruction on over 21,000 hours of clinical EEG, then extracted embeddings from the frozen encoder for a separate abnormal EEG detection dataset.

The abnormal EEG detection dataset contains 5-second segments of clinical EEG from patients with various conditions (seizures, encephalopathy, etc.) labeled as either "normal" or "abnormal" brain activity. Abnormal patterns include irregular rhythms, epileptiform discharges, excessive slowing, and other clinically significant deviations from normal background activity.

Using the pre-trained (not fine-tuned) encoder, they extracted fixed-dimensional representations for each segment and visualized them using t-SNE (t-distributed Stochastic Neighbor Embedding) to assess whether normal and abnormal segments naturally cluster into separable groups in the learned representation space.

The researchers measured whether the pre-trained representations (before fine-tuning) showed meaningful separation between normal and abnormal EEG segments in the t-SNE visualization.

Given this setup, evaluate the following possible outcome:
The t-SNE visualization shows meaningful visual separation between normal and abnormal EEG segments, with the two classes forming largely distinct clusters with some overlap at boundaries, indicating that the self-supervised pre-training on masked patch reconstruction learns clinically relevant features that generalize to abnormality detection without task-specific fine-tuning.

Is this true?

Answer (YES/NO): YES